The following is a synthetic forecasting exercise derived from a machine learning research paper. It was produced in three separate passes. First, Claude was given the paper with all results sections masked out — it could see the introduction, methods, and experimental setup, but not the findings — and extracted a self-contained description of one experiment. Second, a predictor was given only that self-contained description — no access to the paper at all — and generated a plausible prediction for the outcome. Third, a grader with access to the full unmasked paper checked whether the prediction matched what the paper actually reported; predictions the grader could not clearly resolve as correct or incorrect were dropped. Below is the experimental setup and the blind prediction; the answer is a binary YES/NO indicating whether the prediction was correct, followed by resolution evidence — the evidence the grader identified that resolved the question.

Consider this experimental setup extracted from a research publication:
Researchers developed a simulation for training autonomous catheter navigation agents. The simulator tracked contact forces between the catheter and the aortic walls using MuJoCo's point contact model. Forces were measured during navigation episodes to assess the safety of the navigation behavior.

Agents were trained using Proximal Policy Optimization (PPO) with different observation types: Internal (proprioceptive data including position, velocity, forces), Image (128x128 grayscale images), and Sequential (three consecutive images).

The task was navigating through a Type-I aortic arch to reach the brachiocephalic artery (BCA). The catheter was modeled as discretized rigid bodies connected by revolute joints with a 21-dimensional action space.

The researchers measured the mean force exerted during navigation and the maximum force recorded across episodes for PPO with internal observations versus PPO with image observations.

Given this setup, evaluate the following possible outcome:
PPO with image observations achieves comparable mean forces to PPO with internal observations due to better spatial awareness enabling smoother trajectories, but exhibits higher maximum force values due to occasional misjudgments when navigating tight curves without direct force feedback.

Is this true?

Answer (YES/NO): NO